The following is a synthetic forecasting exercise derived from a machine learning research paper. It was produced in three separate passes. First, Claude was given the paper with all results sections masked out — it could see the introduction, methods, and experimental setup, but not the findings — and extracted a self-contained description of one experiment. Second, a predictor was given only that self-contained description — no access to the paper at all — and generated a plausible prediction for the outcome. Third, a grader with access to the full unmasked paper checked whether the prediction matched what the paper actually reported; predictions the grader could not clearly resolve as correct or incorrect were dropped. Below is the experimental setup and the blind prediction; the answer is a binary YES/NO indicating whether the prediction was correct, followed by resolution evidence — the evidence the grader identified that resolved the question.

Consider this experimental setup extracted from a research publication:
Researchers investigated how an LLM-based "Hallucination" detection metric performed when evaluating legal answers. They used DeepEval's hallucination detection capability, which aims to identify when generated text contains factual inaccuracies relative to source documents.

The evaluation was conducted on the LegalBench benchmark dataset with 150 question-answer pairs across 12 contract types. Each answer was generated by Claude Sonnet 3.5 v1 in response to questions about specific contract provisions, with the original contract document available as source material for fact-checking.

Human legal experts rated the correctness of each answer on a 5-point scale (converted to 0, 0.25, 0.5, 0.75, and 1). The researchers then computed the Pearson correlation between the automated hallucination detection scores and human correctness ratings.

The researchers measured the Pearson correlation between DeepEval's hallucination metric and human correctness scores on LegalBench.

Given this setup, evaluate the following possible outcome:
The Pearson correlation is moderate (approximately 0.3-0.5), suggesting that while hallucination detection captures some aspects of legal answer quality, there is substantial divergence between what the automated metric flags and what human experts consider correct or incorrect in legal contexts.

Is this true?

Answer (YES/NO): NO